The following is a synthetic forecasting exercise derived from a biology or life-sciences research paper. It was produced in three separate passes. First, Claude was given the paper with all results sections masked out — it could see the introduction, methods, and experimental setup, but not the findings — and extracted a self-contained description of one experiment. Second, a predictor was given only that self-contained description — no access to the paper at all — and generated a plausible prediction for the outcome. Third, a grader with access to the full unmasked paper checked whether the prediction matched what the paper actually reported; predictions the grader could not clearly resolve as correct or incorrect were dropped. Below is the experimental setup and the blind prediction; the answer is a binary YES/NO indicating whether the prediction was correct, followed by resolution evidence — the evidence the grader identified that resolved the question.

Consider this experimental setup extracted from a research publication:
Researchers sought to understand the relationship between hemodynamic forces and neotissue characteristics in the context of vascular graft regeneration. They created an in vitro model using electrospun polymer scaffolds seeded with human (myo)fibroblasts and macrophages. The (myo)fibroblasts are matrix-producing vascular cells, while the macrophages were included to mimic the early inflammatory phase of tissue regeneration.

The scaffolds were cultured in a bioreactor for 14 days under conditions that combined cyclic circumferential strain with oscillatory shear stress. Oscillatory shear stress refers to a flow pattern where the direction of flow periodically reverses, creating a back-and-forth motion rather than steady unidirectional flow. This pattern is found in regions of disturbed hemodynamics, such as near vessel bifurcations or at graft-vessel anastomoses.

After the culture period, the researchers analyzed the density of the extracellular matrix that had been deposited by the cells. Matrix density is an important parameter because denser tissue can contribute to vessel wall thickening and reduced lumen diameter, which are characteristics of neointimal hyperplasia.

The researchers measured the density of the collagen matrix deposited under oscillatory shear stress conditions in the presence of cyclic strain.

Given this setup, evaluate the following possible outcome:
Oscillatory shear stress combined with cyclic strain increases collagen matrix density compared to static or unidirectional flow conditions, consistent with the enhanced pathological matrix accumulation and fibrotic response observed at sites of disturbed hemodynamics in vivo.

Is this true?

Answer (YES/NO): YES